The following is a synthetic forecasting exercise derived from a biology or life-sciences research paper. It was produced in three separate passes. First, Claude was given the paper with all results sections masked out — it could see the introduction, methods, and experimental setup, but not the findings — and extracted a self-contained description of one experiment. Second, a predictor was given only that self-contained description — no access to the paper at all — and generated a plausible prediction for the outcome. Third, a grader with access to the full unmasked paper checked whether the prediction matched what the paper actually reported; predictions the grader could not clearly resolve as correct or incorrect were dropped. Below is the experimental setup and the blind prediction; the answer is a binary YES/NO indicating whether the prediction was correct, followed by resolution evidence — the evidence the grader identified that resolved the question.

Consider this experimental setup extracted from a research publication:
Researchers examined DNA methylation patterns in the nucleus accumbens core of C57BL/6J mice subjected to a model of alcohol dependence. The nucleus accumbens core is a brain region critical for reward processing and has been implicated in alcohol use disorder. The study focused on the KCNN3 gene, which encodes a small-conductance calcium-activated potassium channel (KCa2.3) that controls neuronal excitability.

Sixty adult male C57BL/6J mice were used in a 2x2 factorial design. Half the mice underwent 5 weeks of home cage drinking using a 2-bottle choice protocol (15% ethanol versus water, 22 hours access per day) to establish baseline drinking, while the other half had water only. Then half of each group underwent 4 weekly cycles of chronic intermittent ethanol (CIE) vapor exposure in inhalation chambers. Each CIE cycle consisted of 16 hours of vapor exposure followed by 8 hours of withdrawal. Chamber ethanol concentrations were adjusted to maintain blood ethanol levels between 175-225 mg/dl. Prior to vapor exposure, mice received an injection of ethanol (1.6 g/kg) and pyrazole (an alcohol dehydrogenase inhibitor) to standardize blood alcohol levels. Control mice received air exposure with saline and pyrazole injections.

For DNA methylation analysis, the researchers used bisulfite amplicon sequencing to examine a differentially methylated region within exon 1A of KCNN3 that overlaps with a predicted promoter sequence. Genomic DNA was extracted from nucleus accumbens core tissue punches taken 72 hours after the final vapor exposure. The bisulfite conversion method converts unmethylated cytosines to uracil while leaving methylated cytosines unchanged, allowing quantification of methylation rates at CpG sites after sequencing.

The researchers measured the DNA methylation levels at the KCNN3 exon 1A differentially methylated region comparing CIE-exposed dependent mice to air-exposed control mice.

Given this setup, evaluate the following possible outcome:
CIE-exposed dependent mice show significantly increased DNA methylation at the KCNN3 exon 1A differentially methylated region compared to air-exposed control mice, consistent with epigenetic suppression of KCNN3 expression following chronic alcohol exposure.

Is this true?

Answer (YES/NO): YES